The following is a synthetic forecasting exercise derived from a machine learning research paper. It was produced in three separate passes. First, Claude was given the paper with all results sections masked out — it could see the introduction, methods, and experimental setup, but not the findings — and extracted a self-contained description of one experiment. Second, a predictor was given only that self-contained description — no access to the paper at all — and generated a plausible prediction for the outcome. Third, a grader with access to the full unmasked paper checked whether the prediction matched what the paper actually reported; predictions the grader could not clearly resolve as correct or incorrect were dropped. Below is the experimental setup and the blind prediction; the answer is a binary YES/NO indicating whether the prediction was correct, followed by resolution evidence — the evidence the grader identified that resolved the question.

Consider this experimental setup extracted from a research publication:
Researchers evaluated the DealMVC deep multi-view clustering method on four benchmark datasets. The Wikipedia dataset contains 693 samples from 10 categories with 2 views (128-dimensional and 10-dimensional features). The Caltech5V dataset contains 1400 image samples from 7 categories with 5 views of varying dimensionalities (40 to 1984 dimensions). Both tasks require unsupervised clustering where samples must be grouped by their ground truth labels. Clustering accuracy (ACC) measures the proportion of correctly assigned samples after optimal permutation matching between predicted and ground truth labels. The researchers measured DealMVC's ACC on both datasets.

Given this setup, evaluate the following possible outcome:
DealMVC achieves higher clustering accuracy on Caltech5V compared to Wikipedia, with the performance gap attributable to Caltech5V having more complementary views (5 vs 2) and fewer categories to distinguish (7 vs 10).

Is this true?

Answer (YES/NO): YES